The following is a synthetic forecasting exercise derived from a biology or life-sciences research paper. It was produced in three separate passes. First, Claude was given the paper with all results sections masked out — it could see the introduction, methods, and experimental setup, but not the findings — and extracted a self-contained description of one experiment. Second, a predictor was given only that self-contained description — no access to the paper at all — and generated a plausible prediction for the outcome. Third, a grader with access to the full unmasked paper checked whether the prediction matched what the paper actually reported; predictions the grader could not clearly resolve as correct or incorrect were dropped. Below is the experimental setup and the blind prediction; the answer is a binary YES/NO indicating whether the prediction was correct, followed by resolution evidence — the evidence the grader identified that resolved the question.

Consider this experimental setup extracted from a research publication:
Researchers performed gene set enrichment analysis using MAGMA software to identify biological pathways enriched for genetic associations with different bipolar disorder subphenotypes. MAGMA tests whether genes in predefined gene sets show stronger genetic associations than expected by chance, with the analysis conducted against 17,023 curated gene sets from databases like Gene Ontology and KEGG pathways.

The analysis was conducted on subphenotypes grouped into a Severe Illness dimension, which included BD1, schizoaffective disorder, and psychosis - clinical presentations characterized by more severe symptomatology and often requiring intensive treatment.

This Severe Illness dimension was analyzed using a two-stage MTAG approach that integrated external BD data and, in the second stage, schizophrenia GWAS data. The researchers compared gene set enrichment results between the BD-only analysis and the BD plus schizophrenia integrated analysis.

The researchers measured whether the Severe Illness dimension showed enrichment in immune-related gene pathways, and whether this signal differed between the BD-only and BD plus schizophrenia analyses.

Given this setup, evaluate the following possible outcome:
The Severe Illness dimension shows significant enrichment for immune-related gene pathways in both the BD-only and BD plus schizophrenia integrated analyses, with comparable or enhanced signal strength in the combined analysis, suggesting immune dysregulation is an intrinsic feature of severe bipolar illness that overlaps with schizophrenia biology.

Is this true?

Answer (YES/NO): NO